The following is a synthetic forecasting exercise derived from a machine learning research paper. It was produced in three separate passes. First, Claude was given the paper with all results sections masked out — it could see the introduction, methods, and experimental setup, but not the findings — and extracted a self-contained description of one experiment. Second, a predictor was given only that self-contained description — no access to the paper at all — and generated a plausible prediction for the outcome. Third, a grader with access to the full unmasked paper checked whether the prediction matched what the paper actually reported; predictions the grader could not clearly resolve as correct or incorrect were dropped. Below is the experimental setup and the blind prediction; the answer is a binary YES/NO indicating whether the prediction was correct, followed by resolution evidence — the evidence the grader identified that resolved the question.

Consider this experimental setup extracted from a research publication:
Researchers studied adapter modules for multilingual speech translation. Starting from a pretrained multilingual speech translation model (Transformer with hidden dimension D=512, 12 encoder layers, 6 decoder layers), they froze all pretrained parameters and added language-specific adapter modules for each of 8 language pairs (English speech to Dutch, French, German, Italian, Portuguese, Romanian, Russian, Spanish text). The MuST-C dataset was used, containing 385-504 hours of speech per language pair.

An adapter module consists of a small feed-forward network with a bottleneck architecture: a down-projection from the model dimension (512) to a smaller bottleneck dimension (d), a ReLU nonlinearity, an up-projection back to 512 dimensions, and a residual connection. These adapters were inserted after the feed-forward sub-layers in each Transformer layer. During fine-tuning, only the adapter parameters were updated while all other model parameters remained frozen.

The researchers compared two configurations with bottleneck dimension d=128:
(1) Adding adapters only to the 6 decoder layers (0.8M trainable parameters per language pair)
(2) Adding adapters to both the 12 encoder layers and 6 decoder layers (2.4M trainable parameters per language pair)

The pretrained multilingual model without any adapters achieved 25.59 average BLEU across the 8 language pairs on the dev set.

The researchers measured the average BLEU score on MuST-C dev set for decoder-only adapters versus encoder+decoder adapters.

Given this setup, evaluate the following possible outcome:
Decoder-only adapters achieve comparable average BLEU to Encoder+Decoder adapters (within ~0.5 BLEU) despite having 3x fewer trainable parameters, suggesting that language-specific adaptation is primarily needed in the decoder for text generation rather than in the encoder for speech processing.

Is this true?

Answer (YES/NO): YES